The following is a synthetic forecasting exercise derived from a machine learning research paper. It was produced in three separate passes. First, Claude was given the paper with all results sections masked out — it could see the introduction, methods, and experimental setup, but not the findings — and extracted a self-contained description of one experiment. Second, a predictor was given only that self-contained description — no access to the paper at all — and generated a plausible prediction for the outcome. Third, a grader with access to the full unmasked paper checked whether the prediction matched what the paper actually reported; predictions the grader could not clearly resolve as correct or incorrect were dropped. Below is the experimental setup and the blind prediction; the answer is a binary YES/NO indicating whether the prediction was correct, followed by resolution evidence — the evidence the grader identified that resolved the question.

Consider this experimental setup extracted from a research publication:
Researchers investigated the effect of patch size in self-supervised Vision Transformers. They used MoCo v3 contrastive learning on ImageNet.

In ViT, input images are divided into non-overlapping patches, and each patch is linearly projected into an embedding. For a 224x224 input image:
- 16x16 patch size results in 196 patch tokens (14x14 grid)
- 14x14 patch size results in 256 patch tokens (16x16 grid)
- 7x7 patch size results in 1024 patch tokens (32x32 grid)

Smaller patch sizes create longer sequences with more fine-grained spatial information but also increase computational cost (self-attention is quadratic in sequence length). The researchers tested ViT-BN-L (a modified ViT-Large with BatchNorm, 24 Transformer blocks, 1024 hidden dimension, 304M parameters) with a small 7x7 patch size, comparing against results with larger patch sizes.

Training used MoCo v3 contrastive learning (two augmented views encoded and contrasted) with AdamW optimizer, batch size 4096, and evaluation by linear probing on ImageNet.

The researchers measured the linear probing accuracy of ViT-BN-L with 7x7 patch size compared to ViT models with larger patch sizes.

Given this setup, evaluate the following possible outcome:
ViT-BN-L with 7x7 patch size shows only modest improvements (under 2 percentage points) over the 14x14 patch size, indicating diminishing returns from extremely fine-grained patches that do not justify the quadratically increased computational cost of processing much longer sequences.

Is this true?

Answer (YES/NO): NO